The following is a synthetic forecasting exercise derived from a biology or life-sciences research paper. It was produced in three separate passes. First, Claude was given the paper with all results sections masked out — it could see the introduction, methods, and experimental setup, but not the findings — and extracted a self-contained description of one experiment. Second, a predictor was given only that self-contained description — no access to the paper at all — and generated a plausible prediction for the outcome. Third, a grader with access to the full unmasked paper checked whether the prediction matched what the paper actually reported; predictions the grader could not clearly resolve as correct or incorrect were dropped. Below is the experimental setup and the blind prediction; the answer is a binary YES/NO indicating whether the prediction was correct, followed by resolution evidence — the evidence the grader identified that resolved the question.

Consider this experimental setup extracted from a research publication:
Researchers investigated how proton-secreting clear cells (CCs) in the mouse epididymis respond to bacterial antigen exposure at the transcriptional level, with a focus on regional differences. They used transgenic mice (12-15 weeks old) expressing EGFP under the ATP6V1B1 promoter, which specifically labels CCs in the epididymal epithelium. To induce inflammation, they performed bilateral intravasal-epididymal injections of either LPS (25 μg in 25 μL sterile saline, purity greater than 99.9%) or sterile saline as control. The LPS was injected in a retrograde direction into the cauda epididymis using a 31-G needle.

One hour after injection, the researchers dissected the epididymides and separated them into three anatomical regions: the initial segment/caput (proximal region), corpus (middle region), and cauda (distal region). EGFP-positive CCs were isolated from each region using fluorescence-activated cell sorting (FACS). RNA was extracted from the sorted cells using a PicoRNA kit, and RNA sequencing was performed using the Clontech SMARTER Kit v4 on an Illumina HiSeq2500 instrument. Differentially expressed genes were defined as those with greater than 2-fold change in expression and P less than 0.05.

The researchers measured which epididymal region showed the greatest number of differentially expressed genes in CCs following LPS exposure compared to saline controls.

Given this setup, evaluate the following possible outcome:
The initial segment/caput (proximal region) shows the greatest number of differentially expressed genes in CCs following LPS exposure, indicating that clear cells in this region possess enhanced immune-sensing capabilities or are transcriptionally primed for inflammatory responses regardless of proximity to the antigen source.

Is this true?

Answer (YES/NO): NO